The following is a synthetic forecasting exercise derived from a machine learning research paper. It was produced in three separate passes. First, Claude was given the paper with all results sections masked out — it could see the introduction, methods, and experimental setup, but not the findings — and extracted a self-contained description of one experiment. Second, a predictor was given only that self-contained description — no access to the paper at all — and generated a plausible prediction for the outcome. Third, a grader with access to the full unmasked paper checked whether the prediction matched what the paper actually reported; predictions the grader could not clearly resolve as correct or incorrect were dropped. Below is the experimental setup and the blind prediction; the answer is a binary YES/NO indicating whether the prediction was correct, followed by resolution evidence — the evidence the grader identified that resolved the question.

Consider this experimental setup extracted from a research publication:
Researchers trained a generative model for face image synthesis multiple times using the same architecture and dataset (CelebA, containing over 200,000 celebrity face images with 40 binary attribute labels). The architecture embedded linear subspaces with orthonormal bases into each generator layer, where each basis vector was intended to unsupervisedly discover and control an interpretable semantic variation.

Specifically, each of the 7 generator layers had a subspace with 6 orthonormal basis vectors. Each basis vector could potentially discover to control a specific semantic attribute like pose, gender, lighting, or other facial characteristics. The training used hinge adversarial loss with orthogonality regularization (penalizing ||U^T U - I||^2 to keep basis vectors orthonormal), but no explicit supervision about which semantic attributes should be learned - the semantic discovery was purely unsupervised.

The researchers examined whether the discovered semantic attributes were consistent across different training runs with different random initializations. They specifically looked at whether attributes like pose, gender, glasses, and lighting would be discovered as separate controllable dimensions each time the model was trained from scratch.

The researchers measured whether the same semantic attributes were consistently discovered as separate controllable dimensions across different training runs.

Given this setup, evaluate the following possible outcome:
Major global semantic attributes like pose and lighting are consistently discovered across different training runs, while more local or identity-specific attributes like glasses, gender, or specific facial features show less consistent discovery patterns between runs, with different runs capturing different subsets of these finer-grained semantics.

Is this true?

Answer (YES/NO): NO